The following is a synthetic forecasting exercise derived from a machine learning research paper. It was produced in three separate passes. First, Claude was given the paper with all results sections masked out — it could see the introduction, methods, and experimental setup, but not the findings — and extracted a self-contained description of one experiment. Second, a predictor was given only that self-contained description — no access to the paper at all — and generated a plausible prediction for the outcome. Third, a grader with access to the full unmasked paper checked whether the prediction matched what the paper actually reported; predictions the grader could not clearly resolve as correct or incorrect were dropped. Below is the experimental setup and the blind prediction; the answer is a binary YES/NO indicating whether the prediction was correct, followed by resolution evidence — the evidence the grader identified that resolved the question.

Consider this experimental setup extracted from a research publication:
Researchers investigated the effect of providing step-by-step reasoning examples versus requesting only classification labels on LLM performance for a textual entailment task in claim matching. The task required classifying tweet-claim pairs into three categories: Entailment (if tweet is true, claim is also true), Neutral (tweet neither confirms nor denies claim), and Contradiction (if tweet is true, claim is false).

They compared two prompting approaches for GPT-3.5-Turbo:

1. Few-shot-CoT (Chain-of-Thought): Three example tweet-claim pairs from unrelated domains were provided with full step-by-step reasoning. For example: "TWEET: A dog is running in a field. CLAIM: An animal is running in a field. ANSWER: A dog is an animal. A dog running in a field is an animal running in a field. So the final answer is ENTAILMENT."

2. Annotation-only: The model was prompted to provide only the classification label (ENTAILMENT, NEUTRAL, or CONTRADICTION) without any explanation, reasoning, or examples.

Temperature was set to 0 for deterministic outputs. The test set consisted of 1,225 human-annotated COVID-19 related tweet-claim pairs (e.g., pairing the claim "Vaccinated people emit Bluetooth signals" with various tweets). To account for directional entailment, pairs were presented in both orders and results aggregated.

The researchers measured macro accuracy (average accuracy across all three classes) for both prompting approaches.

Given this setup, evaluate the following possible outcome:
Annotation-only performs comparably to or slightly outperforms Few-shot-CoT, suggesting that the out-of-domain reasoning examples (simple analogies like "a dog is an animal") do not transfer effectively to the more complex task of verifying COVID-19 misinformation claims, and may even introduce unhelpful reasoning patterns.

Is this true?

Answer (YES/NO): NO